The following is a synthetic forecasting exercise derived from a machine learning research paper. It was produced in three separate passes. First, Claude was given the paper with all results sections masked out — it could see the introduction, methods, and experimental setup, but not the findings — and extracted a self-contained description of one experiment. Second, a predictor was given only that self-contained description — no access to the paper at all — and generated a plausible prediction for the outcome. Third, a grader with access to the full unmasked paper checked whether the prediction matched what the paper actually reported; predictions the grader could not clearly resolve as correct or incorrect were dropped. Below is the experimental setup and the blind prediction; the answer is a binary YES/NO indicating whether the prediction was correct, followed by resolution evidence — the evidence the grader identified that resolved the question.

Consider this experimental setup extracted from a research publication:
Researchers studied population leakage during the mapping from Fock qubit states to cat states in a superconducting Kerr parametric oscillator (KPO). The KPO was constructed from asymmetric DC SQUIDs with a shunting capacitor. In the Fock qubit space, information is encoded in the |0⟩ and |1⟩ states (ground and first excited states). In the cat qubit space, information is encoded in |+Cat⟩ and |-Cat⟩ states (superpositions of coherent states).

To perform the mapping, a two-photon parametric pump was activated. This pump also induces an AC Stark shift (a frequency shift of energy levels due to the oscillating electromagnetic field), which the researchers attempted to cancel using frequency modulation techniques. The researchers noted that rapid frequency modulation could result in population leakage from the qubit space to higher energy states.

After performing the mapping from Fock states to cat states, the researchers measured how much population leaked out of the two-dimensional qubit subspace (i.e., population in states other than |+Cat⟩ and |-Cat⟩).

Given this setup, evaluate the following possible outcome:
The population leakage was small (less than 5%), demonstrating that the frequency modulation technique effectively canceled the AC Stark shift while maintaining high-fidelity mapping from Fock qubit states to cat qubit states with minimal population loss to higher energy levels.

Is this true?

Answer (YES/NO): NO